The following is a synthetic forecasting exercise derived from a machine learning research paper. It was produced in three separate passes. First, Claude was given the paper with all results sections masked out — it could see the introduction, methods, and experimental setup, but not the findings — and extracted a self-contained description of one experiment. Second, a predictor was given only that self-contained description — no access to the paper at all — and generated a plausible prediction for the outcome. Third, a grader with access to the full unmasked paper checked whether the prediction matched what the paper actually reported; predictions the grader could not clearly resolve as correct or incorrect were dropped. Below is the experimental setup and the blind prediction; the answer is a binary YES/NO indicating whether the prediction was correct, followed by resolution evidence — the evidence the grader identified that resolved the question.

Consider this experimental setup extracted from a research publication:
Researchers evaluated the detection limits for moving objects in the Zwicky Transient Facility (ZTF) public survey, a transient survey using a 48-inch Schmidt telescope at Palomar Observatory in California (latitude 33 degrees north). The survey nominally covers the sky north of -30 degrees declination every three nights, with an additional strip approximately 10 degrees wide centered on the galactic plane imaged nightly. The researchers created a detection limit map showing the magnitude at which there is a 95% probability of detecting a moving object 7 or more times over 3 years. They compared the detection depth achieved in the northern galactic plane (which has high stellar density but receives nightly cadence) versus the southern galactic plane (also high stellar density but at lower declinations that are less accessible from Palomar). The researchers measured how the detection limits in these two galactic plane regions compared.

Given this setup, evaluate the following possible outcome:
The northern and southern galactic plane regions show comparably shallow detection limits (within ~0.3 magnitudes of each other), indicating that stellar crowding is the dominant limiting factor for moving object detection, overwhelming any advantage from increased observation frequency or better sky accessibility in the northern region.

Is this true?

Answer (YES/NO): NO